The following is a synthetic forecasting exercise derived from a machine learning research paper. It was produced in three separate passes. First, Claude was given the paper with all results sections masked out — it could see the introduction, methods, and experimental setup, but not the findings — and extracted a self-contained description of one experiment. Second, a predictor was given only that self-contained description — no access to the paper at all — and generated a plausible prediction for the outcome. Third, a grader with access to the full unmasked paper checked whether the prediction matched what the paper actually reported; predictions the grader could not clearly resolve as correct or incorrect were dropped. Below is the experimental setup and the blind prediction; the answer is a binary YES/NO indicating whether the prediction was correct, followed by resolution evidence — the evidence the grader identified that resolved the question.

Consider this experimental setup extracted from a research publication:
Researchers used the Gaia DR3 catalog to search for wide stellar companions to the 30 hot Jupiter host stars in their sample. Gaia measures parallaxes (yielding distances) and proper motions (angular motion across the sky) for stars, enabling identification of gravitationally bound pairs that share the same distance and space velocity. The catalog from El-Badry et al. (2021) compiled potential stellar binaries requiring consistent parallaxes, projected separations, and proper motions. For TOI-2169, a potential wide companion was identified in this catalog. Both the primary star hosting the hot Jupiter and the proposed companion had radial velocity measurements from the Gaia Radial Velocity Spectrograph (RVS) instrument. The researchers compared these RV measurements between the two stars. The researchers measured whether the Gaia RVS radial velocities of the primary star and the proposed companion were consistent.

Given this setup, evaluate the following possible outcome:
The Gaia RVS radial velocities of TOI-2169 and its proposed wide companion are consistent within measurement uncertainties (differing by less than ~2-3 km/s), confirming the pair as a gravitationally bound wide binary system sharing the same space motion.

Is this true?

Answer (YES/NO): YES